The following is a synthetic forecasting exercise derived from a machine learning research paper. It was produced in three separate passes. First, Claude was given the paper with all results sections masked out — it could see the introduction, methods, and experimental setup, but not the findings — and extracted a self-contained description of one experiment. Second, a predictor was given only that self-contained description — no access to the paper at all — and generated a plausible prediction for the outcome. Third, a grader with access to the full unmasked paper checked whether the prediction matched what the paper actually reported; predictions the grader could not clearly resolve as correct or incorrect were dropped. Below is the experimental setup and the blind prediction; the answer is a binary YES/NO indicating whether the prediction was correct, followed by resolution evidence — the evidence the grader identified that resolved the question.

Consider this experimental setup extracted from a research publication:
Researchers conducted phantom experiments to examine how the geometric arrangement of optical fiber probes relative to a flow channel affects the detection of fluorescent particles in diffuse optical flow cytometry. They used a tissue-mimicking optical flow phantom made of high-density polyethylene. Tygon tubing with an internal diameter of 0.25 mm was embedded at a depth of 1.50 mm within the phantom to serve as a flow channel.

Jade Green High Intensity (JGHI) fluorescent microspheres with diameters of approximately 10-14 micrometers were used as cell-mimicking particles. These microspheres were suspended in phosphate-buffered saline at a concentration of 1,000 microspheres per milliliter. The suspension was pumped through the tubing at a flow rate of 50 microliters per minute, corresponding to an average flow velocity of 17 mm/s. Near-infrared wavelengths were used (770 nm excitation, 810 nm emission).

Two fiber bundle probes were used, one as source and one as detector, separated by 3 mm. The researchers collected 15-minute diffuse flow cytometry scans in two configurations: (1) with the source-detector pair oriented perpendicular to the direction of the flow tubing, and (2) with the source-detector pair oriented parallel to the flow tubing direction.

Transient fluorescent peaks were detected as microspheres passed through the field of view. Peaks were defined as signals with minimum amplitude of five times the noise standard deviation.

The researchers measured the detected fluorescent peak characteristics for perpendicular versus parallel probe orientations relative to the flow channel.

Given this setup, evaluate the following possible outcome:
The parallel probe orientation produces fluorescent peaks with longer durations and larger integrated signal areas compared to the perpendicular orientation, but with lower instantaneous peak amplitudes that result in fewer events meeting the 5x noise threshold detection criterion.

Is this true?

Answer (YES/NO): NO